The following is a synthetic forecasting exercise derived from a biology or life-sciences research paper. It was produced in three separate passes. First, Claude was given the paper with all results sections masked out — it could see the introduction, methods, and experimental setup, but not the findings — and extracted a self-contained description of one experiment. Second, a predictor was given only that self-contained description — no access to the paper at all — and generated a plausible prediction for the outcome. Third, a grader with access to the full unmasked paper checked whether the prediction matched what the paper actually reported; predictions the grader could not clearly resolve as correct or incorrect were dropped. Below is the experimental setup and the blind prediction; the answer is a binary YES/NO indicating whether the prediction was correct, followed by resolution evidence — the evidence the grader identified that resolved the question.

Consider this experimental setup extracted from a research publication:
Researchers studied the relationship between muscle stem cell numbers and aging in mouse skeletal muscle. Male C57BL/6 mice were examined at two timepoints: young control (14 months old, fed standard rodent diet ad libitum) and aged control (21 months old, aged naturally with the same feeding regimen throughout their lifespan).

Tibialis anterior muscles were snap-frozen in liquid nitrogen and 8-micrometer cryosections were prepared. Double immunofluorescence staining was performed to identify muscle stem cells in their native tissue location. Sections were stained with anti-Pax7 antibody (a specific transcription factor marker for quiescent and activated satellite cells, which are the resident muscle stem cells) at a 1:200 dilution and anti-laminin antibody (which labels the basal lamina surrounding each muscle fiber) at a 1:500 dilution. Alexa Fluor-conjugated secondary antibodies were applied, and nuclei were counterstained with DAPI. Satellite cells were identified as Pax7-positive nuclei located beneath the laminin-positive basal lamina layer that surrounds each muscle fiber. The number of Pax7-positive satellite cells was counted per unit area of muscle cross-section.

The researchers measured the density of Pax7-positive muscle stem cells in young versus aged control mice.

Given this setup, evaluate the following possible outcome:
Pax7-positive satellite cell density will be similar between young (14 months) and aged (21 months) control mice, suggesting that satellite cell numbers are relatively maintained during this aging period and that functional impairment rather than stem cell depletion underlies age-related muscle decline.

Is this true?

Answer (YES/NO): NO